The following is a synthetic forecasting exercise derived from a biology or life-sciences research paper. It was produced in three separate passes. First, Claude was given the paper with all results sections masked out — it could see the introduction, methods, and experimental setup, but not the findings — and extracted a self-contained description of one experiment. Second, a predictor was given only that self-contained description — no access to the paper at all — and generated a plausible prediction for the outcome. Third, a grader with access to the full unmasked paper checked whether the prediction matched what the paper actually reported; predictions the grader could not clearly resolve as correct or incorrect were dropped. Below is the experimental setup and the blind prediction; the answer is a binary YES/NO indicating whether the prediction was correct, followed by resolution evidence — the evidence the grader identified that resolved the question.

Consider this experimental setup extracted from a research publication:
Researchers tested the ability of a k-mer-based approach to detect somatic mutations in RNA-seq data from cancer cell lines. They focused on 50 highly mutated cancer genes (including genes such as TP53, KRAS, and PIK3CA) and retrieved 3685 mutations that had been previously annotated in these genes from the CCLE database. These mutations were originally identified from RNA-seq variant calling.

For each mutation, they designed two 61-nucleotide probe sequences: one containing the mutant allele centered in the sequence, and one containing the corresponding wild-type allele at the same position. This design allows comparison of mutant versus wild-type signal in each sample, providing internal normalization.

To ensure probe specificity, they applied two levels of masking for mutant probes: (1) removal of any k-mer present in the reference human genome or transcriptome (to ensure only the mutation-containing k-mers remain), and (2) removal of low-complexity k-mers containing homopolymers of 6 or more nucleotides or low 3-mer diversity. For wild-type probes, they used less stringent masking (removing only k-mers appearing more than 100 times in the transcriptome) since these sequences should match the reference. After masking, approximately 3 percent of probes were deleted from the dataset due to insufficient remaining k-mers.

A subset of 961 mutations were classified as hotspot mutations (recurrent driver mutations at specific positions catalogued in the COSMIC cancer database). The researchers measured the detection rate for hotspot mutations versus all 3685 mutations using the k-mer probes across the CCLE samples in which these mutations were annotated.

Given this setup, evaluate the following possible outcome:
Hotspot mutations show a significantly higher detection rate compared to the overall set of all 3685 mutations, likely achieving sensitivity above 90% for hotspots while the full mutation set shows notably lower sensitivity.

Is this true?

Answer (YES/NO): NO